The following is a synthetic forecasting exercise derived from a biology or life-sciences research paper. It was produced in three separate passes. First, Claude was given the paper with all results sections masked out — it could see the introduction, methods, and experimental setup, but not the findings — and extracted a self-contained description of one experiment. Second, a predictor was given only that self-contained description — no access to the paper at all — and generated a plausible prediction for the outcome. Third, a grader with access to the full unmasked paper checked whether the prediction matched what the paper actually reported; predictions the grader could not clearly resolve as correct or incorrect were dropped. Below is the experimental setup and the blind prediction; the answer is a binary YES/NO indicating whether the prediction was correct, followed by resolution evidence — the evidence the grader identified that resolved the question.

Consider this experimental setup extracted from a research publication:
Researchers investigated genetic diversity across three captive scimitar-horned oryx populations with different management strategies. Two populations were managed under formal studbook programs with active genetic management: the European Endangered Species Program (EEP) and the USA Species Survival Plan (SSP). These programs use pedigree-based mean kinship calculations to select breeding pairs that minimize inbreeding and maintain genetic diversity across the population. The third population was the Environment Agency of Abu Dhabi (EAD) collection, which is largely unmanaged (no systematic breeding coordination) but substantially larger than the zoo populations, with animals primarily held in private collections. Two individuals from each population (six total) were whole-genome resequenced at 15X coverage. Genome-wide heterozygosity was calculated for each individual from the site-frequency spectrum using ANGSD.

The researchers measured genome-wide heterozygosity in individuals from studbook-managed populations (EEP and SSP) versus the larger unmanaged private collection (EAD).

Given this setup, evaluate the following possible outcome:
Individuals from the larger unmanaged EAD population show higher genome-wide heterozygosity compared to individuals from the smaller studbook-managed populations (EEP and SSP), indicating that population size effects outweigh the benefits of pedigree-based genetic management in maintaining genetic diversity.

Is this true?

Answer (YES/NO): NO